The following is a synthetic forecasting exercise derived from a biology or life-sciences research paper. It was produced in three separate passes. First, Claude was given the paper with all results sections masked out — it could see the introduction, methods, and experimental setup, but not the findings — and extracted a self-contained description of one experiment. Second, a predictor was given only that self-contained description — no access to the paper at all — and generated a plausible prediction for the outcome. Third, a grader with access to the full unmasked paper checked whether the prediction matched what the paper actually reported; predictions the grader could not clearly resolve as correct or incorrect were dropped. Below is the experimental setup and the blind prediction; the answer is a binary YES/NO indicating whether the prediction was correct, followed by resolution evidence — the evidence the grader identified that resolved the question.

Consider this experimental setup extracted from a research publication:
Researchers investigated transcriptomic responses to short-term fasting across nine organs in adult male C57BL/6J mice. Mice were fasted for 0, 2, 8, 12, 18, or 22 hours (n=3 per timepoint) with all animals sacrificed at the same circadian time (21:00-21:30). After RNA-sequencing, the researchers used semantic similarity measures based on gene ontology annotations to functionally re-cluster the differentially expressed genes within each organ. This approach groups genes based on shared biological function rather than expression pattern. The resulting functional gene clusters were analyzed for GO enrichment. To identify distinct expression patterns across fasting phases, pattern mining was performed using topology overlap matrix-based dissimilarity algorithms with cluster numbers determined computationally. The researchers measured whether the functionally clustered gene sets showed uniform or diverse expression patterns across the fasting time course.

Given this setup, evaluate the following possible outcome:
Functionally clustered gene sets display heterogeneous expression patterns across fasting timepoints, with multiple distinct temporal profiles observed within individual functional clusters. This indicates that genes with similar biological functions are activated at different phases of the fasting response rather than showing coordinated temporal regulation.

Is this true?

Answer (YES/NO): NO